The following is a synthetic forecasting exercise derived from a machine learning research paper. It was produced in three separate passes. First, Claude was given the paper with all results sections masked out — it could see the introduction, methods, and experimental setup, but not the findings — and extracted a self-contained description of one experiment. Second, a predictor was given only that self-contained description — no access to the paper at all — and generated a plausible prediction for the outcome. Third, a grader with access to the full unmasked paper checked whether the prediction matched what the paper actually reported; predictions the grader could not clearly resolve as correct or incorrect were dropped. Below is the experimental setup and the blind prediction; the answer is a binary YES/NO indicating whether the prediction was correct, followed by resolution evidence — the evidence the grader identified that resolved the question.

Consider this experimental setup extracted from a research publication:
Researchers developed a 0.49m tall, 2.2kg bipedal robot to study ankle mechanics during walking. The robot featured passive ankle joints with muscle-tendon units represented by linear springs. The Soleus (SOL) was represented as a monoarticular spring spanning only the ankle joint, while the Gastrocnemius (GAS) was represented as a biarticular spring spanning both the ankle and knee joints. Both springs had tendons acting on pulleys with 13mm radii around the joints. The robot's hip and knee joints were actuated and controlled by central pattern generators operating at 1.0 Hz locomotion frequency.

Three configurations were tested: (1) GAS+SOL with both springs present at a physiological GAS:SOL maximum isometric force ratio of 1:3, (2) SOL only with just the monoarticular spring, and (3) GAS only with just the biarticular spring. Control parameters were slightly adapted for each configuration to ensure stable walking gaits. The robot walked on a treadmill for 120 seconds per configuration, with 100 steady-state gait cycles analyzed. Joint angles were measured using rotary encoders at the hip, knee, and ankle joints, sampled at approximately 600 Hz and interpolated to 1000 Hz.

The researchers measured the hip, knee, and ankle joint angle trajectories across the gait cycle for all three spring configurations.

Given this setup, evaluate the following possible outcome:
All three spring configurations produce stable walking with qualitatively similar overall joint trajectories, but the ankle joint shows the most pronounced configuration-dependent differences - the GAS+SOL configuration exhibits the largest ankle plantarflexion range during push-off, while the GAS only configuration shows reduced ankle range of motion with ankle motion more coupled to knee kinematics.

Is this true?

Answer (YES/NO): NO